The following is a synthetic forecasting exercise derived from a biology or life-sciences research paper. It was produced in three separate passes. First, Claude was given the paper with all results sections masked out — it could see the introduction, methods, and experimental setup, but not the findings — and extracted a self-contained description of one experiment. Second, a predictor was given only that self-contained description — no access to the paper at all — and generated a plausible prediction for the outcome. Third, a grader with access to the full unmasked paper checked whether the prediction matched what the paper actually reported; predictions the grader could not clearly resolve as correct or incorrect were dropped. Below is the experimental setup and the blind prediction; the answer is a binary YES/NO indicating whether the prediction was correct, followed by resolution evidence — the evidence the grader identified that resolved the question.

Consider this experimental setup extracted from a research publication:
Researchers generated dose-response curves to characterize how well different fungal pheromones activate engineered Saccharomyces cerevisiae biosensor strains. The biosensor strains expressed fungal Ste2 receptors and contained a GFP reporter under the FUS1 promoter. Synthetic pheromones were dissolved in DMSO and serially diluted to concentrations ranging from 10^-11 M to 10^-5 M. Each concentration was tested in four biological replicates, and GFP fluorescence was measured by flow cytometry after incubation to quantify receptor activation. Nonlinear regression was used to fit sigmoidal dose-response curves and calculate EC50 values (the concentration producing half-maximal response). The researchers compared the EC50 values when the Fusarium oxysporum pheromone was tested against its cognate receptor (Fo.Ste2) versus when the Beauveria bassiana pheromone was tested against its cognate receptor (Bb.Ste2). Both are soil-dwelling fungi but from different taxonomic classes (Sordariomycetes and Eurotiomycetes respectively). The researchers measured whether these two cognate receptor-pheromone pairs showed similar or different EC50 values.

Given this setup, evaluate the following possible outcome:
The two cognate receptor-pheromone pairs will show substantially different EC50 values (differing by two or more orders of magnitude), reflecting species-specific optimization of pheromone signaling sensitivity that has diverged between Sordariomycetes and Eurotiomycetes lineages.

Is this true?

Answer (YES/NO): YES